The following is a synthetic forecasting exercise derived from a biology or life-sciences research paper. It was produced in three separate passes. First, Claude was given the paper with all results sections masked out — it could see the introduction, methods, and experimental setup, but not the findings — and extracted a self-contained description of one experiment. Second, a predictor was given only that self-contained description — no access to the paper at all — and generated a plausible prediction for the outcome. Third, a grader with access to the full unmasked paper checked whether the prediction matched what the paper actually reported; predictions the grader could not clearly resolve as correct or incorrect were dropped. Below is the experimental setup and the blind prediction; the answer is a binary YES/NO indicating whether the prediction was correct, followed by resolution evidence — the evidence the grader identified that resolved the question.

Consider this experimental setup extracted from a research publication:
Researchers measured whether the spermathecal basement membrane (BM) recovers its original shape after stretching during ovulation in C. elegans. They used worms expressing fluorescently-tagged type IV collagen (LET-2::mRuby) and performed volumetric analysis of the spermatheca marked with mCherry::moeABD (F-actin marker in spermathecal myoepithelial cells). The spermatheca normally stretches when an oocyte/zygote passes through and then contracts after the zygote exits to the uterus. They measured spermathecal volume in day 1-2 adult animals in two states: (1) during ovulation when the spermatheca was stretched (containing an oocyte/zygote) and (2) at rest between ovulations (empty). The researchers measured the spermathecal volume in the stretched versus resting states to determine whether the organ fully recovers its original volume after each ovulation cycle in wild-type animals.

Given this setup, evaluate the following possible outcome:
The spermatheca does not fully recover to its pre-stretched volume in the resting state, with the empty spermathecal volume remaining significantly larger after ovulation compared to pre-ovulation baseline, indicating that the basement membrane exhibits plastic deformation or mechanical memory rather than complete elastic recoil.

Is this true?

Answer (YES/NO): NO